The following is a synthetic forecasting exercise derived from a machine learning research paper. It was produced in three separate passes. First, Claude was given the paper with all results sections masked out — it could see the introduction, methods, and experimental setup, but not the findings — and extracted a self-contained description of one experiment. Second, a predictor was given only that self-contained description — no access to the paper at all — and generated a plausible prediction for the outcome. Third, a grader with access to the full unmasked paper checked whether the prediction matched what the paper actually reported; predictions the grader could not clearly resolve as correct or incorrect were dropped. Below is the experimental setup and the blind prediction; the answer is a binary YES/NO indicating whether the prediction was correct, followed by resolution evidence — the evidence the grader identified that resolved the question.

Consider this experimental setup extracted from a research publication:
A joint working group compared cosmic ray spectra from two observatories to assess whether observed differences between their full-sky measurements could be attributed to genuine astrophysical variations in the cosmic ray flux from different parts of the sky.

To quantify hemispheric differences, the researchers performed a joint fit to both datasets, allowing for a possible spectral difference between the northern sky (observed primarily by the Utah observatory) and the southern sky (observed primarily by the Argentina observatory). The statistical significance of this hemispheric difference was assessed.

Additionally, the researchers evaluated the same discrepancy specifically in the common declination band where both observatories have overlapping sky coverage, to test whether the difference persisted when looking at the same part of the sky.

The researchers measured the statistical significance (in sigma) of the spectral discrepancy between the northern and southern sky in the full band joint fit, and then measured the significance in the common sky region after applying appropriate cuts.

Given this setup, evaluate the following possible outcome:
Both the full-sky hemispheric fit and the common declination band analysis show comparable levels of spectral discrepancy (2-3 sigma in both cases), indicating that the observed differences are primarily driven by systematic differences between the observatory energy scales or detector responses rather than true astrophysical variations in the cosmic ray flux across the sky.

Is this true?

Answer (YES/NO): NO